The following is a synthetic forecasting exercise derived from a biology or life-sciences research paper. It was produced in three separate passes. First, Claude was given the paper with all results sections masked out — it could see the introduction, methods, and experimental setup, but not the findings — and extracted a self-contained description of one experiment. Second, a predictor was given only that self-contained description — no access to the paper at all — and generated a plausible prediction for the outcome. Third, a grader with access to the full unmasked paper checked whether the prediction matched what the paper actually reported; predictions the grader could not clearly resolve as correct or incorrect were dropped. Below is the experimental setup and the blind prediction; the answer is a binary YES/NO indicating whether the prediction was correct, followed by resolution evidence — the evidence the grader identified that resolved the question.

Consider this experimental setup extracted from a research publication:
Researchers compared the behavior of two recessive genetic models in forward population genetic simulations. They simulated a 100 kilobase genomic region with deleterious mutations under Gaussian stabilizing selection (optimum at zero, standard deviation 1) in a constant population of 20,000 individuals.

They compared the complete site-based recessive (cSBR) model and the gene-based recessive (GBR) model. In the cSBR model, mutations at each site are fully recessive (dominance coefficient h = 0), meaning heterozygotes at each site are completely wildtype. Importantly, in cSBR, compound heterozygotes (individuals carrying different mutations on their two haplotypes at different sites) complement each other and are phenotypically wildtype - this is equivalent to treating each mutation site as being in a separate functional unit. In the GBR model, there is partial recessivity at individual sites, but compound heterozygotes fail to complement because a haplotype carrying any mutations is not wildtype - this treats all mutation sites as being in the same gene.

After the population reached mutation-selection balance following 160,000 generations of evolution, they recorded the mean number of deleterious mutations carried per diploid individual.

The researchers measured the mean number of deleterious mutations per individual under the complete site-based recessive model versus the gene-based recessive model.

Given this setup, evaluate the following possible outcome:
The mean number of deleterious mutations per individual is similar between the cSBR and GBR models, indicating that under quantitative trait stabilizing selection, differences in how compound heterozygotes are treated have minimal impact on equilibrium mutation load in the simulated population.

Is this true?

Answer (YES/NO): YES